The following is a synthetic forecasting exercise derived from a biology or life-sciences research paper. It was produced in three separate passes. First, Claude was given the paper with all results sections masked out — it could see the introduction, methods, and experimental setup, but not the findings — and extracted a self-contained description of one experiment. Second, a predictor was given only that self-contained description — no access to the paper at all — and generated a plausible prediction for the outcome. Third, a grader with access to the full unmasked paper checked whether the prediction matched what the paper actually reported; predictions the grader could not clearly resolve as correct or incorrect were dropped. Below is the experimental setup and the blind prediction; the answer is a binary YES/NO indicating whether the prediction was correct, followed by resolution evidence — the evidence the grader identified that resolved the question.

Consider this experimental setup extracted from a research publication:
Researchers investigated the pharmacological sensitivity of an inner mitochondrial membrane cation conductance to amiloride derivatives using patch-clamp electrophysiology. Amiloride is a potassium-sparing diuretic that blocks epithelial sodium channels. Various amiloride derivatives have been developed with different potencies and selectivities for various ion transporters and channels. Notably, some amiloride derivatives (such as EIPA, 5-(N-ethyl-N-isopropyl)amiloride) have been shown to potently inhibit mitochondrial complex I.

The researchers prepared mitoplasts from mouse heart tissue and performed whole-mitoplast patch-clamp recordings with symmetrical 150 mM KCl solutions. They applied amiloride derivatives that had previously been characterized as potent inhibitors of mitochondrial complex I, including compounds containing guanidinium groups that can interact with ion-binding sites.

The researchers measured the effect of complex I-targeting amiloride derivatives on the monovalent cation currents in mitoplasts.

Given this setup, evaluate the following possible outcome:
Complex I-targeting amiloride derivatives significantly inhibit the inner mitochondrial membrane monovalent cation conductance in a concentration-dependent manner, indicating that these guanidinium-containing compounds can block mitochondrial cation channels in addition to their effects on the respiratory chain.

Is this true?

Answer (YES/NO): NO